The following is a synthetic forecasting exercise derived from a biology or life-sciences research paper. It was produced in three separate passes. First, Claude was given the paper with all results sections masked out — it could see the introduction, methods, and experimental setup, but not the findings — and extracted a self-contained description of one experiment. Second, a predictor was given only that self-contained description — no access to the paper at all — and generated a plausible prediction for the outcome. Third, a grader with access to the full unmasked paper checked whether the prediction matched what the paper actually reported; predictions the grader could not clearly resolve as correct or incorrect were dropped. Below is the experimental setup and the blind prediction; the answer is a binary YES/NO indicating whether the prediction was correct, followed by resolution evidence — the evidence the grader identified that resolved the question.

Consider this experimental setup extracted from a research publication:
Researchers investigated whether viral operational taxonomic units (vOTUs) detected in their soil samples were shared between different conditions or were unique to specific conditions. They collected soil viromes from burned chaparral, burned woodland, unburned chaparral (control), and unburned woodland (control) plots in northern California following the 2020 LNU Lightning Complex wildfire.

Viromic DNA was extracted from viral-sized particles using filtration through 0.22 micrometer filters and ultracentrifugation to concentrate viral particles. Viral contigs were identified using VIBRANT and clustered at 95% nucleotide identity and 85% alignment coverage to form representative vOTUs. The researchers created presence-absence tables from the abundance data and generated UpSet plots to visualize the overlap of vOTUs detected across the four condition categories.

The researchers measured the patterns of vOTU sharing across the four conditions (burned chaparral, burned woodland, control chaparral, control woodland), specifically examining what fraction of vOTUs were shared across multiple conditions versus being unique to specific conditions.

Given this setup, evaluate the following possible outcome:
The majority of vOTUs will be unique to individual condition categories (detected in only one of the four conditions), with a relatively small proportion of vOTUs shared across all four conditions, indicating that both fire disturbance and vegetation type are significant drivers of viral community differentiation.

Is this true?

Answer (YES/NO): YES